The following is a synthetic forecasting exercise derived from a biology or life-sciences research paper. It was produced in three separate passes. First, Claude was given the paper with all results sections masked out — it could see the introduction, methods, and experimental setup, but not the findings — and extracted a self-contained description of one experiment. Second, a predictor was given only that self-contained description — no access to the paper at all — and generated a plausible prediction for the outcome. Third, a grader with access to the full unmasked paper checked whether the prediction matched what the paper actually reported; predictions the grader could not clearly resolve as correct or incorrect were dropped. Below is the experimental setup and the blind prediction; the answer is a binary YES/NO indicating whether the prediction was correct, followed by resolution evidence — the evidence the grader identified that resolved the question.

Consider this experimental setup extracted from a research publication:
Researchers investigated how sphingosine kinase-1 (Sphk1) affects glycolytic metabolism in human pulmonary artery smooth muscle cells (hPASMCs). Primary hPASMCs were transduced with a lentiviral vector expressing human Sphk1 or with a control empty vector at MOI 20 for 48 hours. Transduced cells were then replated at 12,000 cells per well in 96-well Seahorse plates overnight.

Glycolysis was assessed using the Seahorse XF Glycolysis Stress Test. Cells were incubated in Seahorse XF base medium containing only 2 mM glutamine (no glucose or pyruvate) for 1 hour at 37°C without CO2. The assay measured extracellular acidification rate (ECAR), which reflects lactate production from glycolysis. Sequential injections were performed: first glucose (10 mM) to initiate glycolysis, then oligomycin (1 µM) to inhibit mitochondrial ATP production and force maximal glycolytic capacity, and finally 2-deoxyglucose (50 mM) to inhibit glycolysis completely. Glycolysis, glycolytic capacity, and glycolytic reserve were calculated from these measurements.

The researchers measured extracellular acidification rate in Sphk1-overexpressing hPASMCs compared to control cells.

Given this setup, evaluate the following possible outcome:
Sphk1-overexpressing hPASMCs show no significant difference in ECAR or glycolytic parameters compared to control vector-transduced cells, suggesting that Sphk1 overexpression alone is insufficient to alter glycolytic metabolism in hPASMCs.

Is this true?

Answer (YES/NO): NO